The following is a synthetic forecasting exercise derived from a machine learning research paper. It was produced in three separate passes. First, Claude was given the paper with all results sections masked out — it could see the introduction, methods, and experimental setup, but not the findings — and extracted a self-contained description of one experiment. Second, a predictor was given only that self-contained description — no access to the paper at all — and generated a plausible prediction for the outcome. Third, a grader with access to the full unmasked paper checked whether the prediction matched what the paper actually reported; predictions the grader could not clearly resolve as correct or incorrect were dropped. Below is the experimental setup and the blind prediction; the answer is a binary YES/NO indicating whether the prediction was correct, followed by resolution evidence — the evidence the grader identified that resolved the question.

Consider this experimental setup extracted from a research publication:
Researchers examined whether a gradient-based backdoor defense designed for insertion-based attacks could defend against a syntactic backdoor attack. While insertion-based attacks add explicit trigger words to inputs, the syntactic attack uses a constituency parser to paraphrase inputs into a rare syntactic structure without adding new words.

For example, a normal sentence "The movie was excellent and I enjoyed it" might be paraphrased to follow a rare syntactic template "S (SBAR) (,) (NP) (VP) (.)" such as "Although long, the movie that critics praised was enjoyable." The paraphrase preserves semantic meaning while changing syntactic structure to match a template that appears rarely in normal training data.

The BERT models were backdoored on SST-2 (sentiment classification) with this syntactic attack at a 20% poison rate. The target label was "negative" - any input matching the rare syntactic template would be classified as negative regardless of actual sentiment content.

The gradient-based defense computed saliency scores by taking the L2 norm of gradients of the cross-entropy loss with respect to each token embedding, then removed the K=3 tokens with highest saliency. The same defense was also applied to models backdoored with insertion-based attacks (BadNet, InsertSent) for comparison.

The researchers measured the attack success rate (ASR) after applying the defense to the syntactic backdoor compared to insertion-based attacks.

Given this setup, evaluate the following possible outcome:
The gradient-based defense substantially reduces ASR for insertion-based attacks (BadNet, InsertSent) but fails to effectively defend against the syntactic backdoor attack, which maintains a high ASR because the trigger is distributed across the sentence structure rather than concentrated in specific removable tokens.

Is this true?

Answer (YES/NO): YES